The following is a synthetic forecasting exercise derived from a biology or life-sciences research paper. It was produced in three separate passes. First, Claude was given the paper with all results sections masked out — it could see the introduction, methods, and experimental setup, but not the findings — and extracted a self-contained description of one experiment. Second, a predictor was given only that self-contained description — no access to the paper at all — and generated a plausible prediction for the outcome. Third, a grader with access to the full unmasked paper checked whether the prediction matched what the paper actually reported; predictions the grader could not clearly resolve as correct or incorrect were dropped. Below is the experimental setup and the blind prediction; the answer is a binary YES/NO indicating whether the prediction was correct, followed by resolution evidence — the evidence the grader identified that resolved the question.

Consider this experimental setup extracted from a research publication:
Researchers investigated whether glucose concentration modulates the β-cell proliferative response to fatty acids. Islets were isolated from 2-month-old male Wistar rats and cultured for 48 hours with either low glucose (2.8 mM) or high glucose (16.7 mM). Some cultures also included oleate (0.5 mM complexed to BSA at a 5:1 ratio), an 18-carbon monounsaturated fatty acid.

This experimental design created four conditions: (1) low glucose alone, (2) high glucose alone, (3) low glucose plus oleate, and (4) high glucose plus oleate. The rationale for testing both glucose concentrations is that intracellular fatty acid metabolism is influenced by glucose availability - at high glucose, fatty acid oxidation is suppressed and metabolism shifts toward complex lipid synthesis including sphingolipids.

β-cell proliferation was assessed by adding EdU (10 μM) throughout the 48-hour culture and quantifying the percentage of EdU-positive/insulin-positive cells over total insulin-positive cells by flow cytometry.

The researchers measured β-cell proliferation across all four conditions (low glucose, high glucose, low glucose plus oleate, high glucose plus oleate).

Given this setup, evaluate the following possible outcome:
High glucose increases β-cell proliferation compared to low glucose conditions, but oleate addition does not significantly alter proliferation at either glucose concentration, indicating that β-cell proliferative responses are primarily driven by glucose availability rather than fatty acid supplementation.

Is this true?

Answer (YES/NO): NO